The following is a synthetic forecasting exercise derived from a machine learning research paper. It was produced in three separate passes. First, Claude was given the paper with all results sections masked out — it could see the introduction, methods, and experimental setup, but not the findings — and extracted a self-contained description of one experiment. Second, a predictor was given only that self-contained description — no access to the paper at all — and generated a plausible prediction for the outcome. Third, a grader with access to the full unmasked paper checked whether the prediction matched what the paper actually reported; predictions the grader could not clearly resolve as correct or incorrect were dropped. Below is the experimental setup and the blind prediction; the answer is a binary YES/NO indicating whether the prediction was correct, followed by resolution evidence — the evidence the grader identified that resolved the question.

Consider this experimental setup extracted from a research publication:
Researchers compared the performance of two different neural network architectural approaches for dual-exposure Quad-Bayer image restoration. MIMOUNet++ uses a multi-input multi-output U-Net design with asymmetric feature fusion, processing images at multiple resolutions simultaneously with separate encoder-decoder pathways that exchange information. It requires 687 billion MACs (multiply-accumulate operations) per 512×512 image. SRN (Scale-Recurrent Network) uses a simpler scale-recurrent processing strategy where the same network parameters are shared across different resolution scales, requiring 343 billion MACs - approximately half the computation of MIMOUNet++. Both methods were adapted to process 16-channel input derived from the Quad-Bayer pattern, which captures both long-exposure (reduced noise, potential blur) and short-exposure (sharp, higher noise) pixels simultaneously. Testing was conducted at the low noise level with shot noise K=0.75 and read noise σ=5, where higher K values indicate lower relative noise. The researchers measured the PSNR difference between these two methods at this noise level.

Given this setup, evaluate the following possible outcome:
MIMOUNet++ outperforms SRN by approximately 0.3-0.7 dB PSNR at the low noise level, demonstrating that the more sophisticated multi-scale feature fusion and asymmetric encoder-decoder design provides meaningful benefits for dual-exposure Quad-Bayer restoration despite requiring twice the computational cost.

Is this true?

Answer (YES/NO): YES